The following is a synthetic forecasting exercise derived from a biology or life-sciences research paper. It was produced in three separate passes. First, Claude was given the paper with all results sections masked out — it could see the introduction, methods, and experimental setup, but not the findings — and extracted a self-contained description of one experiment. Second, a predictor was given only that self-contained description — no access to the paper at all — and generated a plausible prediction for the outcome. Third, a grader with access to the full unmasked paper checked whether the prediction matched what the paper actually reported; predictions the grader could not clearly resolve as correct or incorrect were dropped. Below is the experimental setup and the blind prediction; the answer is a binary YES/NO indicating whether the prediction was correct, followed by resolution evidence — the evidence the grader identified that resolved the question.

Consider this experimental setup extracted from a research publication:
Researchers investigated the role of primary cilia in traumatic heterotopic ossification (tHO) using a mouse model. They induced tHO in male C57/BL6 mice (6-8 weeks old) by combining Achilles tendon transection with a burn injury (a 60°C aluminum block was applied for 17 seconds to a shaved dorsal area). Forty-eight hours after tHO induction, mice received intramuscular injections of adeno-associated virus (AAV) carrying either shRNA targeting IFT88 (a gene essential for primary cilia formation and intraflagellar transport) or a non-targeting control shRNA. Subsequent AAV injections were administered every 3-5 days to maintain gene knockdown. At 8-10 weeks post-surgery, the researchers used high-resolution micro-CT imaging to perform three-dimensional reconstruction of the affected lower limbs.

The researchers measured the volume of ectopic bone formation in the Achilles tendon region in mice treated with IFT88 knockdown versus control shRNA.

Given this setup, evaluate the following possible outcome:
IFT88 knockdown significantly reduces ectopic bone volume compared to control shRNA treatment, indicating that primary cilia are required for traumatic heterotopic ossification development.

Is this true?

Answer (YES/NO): YES